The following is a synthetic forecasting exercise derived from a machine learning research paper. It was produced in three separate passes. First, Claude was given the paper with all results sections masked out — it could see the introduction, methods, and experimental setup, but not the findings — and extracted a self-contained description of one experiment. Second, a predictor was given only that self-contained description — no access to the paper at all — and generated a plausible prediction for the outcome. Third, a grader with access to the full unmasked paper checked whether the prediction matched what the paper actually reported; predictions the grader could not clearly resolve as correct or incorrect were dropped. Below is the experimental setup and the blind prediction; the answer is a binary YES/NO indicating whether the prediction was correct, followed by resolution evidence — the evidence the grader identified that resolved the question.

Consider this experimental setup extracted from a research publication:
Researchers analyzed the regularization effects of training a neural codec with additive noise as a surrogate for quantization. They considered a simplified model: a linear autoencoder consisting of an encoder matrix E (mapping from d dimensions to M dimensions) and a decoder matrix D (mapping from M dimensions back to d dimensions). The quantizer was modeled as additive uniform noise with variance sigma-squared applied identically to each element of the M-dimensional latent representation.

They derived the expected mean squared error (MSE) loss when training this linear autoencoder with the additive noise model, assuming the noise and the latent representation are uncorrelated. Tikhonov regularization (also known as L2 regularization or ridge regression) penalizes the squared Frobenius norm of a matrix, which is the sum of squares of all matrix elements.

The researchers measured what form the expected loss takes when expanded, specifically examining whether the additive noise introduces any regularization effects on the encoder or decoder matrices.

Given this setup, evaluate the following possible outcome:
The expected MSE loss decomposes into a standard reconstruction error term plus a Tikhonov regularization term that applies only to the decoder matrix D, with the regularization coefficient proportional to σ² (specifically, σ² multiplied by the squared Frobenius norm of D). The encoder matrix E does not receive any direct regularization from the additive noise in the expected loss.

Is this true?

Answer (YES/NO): YES